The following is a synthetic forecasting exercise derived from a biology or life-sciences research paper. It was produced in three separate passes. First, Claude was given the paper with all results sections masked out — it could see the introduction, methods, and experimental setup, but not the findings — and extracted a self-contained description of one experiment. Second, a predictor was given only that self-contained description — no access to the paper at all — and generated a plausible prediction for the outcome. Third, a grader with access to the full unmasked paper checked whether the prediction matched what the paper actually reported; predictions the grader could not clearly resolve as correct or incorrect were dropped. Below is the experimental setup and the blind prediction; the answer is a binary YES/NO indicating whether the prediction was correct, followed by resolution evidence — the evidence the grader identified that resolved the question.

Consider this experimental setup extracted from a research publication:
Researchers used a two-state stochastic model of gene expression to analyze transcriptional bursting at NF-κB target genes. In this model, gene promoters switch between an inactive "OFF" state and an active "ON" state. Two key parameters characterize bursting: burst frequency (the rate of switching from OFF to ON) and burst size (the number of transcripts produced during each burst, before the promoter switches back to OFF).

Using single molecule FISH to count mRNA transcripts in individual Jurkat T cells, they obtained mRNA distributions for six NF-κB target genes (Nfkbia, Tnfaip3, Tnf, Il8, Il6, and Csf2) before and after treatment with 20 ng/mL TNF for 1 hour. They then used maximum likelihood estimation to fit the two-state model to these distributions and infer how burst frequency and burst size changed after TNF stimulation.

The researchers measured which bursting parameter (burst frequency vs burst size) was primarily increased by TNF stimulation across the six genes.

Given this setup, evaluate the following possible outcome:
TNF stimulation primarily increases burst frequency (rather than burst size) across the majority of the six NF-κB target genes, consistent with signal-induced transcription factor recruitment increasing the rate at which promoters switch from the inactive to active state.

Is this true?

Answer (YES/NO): NO